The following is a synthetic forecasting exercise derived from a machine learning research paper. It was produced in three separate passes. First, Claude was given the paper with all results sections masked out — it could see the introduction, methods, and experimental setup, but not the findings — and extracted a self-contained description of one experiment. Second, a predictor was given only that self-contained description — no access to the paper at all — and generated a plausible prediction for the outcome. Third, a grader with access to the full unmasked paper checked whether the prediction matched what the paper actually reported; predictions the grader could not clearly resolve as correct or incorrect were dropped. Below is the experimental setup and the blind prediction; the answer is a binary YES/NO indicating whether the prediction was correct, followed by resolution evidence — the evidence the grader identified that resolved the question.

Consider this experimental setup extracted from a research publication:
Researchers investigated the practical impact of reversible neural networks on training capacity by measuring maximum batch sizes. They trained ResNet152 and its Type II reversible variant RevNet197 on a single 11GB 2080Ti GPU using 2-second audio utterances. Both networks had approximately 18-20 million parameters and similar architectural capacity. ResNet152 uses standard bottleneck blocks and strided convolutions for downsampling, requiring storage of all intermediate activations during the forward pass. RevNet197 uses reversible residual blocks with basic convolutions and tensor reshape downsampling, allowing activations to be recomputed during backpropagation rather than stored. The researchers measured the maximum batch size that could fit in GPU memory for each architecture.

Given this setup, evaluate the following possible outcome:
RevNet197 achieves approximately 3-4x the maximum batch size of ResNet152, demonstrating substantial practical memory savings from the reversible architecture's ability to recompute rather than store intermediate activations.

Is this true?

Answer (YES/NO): NO